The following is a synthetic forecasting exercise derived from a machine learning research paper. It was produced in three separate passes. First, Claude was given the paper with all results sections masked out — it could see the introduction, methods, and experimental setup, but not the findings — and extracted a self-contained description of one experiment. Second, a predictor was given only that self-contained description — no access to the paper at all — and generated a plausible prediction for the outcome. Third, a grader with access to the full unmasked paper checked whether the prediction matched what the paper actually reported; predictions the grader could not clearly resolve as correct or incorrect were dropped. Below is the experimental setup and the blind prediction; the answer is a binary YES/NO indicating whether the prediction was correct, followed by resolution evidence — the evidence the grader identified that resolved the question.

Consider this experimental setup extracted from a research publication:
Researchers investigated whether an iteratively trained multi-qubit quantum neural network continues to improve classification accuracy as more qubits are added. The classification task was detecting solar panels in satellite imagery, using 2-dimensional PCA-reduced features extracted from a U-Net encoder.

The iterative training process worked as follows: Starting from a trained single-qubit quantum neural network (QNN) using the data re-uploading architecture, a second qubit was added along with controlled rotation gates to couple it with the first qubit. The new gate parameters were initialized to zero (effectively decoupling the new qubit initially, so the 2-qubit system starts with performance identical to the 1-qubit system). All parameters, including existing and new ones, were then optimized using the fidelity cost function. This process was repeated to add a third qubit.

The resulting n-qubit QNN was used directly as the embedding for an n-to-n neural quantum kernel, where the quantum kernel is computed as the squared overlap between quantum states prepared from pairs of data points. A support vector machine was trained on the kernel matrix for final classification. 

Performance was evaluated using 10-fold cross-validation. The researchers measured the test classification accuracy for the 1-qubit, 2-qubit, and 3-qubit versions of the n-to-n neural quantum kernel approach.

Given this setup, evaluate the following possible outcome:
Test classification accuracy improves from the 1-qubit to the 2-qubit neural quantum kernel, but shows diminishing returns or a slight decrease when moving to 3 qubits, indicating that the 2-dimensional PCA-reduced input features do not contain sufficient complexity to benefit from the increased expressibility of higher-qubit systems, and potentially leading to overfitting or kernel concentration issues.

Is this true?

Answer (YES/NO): NO